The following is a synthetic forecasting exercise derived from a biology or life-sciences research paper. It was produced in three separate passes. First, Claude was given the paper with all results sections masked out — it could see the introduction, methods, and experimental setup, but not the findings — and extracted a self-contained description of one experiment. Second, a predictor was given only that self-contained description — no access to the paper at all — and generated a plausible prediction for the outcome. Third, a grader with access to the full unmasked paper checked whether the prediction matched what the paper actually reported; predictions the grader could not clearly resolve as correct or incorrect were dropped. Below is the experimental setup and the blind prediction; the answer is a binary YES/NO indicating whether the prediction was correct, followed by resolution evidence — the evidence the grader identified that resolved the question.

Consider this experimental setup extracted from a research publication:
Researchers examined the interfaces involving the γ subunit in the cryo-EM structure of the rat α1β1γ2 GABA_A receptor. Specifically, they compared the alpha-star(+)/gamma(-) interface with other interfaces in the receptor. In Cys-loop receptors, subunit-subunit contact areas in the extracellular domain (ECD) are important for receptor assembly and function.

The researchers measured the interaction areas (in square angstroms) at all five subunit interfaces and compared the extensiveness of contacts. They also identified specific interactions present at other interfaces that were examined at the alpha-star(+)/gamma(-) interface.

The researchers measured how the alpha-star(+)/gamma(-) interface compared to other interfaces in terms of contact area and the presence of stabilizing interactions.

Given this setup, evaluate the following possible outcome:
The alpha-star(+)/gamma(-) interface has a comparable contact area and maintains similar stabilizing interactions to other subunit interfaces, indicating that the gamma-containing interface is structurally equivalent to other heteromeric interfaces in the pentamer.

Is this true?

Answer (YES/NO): NO